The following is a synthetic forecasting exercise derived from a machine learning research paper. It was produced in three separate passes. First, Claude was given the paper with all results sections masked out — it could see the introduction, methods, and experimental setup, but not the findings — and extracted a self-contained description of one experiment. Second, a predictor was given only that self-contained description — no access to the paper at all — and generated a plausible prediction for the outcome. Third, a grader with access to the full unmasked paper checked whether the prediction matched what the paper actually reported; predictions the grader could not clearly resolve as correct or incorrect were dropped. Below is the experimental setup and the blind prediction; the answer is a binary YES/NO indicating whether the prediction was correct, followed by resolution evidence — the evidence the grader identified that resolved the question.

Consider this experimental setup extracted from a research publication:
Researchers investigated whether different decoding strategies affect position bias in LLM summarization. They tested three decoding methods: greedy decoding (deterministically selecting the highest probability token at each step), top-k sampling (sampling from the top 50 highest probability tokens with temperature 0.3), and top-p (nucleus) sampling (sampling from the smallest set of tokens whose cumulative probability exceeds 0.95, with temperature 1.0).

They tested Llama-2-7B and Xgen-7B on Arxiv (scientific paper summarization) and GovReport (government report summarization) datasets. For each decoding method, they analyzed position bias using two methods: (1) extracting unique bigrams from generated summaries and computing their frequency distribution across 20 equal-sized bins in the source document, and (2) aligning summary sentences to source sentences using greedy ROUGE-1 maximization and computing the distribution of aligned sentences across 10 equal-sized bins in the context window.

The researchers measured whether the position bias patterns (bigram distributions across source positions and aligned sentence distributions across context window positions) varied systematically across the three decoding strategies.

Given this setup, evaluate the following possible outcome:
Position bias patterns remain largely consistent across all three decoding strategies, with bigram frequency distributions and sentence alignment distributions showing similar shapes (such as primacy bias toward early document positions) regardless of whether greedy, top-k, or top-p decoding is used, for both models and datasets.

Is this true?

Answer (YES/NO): YES